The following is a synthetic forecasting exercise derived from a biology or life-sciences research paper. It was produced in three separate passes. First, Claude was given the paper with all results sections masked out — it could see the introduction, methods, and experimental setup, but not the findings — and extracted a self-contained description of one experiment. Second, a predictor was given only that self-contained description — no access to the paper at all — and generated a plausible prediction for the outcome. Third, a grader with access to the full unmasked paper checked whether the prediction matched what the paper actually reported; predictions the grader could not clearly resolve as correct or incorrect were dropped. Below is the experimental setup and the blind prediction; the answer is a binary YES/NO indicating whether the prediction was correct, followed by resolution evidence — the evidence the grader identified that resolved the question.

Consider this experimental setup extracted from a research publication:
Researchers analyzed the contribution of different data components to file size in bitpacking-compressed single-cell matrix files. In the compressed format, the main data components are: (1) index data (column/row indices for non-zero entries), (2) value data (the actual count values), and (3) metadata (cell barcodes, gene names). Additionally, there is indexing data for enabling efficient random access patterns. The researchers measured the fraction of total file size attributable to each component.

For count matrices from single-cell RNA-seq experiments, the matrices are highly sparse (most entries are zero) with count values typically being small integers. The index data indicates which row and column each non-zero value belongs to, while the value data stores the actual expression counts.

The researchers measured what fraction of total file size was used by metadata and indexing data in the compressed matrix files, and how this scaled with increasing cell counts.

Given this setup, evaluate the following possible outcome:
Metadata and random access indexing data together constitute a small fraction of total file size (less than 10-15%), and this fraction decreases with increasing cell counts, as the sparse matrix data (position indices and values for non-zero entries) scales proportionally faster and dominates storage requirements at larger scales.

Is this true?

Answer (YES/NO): YES